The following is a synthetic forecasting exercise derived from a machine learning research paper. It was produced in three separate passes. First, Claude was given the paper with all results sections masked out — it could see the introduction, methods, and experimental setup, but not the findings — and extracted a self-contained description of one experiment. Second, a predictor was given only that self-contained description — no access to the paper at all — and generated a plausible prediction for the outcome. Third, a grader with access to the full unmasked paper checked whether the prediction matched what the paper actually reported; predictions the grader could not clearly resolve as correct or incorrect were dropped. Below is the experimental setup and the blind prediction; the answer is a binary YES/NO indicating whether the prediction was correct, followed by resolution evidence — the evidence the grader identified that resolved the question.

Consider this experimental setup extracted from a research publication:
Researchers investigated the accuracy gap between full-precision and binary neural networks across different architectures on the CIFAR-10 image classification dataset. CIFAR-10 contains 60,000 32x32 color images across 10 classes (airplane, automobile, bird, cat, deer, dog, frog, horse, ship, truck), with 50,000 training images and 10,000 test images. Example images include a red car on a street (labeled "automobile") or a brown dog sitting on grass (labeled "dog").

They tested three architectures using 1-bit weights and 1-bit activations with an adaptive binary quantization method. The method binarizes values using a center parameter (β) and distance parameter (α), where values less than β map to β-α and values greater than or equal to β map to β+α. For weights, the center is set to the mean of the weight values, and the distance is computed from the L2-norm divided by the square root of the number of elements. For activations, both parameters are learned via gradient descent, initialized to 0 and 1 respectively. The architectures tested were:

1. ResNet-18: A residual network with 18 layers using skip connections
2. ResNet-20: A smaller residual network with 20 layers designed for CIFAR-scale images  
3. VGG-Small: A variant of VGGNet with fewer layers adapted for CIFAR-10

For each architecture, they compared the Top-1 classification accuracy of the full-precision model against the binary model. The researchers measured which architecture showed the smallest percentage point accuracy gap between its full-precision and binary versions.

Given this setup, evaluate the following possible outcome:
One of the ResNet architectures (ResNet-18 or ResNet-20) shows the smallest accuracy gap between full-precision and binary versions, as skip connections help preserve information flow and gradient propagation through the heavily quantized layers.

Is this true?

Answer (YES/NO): YES